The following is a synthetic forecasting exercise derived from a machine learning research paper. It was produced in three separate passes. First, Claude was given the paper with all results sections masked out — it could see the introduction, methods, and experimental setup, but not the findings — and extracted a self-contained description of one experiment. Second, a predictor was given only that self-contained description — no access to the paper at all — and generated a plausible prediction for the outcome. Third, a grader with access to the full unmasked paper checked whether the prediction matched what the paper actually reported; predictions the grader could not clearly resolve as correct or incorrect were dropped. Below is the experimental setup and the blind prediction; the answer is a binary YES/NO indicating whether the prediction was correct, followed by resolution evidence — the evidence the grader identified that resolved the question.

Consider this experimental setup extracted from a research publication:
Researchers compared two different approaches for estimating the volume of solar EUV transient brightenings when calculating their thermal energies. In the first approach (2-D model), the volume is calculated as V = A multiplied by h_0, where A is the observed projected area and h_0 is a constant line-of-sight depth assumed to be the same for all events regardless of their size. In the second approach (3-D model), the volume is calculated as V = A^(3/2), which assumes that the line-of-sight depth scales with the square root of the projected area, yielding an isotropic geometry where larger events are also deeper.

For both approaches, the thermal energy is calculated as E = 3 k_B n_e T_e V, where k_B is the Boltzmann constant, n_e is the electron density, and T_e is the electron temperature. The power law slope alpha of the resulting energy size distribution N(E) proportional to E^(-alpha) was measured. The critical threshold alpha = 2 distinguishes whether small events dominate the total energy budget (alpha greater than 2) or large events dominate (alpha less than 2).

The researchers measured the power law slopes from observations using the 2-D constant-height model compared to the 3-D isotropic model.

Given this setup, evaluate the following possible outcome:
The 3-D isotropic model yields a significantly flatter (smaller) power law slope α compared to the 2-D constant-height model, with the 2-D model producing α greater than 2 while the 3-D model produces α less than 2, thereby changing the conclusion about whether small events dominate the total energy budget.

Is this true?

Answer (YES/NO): YES